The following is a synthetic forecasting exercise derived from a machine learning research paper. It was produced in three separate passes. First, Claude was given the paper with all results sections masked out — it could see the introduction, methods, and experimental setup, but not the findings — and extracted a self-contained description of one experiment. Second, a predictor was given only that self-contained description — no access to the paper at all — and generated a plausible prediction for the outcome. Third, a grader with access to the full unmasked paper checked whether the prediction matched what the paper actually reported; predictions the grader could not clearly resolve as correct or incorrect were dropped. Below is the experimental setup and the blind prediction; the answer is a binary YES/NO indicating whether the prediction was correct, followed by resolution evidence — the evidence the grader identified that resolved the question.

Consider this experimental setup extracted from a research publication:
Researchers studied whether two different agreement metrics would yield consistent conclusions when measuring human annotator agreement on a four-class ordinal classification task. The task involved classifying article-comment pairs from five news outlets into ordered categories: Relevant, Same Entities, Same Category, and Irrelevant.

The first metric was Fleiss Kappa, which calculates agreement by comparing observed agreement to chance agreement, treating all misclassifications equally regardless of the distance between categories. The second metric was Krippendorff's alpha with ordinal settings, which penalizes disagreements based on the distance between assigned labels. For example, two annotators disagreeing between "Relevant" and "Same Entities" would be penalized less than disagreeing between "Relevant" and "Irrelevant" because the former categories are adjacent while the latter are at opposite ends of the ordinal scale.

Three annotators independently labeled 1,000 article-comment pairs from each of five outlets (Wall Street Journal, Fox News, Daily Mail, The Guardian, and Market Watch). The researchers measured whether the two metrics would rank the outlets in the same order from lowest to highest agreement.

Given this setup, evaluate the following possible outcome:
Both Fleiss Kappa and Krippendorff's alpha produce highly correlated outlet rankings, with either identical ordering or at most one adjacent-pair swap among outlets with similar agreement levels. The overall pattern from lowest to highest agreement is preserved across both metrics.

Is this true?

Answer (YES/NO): YES